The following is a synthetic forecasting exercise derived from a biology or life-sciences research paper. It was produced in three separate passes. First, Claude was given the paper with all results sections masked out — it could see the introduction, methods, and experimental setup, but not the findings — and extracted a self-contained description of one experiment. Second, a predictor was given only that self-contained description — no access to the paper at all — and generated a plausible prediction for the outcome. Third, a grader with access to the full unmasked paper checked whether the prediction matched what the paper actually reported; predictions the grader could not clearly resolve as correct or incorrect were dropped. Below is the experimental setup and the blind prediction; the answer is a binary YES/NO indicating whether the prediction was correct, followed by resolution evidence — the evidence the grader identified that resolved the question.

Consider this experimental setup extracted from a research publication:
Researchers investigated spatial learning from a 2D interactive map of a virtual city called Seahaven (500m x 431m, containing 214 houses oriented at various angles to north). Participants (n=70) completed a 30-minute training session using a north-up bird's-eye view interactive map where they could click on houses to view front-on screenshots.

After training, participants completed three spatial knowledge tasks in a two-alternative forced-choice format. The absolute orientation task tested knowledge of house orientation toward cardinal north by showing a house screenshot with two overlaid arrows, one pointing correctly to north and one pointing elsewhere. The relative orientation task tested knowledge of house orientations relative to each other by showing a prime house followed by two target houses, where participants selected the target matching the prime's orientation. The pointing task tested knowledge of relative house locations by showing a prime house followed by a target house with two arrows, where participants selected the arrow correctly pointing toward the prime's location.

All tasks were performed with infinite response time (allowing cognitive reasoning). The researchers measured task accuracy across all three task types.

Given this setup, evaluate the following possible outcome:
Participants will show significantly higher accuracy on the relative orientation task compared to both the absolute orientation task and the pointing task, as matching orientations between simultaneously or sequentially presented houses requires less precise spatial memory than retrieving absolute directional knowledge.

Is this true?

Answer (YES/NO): NO